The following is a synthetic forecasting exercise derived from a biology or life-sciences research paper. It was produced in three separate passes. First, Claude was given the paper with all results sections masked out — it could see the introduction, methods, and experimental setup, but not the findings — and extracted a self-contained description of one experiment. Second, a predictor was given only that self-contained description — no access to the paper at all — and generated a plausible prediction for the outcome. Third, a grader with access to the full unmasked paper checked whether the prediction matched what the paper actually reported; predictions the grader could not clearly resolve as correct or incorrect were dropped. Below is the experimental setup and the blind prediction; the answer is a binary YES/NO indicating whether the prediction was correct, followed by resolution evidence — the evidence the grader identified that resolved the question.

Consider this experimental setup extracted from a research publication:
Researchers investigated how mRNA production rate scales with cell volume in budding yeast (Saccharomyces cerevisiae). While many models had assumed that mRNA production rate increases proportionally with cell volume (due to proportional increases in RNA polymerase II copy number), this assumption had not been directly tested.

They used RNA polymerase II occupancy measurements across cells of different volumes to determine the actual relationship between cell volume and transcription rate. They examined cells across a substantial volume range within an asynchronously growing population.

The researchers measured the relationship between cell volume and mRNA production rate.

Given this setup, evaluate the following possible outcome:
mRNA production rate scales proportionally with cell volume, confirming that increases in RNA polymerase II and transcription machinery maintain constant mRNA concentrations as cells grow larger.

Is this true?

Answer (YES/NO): NO